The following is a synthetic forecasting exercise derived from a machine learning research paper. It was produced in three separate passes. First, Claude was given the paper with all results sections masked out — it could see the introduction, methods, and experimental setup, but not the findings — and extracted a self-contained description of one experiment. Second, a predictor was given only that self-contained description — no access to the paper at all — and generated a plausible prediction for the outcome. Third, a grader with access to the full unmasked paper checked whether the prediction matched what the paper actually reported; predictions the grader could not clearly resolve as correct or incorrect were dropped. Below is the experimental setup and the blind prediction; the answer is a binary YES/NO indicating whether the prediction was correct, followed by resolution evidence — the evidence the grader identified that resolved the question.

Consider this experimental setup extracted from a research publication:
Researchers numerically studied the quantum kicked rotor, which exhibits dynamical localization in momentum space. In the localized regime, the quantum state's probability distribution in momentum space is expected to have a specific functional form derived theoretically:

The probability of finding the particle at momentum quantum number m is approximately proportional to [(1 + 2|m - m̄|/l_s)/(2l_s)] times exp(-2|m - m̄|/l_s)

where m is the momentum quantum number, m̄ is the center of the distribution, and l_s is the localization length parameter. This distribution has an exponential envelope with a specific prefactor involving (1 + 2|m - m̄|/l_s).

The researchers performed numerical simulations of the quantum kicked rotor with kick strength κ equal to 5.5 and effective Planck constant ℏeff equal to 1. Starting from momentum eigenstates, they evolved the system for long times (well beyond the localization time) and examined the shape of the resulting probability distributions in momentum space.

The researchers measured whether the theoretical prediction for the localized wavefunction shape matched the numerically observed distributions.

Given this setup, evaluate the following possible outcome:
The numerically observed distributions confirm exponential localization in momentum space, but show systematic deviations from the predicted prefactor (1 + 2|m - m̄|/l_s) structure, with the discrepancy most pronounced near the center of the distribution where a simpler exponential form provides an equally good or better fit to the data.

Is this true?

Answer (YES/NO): NO